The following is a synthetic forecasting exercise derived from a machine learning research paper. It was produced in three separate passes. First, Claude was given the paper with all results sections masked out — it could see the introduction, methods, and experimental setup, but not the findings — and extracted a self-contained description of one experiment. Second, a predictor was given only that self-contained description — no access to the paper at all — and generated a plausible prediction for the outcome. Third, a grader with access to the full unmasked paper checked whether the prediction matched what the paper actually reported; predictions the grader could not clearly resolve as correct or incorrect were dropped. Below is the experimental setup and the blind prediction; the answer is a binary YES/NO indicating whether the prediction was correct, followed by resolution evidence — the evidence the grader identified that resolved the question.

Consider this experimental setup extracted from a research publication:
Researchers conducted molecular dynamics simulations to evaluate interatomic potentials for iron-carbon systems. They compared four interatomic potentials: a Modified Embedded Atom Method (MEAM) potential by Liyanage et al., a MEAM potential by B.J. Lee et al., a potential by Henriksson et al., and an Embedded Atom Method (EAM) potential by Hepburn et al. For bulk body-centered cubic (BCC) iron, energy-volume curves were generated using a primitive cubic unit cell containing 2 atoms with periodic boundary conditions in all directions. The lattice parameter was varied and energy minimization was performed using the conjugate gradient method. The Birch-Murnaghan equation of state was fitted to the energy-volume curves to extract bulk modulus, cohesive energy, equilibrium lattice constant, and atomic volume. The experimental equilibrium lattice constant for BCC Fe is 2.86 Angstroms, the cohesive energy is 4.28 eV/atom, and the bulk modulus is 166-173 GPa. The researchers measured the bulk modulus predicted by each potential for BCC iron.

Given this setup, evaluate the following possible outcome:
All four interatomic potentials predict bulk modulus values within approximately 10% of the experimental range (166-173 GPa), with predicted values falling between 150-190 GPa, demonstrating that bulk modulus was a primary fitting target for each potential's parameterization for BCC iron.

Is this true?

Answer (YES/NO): NO